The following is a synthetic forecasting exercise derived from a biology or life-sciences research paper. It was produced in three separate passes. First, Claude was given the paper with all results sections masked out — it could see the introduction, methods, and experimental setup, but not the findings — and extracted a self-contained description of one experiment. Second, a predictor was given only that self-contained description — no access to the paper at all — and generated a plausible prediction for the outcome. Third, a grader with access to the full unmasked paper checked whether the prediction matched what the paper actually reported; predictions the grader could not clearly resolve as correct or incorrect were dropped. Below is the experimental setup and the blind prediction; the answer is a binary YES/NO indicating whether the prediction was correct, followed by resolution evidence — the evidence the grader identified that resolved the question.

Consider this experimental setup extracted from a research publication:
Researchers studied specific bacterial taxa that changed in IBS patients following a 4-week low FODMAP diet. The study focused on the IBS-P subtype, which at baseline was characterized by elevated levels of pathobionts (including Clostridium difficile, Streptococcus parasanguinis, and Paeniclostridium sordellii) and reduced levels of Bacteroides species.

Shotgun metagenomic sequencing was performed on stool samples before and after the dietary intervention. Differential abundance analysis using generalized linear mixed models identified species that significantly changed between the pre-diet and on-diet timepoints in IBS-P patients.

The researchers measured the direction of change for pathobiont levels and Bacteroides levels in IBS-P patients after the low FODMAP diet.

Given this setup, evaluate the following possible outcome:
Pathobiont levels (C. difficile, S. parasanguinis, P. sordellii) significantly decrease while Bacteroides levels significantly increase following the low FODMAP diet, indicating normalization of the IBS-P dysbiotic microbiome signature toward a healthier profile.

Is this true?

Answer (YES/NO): YES